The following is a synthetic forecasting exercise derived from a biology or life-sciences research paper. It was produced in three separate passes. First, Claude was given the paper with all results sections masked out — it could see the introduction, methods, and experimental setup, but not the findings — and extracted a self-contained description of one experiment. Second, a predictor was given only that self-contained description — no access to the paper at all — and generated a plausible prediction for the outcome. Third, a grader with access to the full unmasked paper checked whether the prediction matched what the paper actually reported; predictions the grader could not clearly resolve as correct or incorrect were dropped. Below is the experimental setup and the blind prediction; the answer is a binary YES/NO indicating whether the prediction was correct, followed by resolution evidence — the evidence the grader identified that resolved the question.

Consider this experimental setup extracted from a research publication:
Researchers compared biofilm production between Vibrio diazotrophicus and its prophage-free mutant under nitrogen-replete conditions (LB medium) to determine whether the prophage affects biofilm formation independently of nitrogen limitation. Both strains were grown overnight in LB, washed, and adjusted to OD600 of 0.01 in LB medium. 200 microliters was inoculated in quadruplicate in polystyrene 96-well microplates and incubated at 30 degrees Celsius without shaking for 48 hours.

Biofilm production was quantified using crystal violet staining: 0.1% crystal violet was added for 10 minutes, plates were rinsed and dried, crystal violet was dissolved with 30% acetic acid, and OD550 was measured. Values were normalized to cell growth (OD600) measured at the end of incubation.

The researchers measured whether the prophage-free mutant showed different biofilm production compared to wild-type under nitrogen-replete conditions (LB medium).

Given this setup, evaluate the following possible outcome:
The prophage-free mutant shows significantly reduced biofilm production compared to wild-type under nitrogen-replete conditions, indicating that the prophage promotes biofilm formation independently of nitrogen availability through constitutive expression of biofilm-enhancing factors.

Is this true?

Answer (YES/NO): NO